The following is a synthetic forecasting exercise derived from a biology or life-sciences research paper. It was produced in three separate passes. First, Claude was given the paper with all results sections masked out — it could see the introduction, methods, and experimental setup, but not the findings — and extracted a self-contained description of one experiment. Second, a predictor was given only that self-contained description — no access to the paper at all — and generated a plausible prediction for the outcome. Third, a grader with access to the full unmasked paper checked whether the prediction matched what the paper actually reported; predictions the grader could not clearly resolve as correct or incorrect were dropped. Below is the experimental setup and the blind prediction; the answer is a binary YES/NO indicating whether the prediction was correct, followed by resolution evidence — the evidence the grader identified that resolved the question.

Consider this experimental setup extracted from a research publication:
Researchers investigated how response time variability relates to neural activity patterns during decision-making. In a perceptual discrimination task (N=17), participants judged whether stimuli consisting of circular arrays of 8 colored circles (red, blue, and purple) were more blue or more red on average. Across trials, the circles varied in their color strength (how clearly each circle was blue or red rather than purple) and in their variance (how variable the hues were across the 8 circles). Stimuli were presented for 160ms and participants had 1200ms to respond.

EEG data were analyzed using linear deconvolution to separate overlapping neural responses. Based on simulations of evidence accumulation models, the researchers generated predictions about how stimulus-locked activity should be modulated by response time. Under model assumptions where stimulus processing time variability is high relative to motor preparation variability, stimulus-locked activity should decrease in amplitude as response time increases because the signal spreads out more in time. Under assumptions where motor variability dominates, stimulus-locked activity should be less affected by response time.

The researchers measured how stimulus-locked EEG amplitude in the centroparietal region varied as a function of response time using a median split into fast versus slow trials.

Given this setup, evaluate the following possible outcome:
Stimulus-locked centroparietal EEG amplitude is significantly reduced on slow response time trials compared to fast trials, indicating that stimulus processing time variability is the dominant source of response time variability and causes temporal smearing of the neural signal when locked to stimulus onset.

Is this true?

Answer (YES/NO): NO